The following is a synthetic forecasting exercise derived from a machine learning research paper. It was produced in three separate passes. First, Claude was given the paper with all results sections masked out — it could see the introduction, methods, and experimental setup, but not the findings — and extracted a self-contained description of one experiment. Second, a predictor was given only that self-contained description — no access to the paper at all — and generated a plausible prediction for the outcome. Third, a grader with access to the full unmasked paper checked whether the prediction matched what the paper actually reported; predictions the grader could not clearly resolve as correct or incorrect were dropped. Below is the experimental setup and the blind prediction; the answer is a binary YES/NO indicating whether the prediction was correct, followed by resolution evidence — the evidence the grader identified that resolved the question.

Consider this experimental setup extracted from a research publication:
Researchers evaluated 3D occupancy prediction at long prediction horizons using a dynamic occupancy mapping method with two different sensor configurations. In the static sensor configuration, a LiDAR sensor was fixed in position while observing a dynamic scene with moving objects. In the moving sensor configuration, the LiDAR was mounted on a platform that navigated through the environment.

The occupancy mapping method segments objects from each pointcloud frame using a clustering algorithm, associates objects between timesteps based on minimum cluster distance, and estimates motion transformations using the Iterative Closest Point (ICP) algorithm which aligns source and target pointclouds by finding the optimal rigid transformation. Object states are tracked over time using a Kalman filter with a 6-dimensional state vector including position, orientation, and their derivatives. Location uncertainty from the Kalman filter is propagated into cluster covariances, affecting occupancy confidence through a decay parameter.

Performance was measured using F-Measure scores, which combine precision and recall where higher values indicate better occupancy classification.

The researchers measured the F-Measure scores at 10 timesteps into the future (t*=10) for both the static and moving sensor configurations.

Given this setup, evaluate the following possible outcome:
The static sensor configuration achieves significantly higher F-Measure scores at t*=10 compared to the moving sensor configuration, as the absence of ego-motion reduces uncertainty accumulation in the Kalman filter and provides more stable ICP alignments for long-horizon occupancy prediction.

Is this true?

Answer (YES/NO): NO